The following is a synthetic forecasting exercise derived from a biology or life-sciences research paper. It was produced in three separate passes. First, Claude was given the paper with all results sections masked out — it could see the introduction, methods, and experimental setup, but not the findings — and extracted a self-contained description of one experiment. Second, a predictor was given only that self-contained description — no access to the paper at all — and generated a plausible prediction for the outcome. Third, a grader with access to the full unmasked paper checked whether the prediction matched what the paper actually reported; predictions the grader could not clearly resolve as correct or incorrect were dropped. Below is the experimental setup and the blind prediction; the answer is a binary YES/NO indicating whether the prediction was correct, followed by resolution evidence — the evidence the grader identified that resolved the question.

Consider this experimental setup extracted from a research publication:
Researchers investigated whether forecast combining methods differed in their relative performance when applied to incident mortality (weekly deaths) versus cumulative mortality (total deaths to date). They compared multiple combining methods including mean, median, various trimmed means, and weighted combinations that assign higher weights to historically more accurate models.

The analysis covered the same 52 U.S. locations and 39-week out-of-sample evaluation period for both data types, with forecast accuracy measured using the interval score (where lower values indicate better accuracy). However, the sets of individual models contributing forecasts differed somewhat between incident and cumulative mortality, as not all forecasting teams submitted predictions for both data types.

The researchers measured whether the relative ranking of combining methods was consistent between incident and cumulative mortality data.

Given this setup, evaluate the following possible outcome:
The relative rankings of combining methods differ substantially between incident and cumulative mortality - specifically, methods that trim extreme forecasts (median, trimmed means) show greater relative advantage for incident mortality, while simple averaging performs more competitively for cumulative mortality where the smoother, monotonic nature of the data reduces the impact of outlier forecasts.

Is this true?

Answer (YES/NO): YES